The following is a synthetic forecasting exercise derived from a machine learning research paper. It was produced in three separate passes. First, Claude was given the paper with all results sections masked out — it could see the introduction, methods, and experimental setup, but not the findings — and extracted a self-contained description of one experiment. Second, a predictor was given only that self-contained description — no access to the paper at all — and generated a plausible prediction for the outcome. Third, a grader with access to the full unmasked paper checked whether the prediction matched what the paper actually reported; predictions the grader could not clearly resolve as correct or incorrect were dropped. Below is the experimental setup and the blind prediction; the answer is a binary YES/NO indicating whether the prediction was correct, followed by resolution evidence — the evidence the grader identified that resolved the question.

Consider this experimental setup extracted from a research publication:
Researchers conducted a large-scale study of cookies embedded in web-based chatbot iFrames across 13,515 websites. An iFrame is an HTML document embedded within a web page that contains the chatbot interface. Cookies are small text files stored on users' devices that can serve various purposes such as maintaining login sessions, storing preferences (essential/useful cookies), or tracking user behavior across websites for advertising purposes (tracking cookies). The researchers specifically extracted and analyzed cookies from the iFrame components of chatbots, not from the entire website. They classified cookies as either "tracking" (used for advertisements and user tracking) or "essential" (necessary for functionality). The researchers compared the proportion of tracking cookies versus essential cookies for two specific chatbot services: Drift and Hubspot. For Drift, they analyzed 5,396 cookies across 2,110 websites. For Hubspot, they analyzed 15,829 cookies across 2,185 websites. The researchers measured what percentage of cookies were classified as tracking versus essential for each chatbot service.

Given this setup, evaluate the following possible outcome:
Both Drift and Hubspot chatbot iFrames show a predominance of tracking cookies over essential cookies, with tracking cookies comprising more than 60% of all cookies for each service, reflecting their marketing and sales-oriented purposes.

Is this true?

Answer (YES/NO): YES